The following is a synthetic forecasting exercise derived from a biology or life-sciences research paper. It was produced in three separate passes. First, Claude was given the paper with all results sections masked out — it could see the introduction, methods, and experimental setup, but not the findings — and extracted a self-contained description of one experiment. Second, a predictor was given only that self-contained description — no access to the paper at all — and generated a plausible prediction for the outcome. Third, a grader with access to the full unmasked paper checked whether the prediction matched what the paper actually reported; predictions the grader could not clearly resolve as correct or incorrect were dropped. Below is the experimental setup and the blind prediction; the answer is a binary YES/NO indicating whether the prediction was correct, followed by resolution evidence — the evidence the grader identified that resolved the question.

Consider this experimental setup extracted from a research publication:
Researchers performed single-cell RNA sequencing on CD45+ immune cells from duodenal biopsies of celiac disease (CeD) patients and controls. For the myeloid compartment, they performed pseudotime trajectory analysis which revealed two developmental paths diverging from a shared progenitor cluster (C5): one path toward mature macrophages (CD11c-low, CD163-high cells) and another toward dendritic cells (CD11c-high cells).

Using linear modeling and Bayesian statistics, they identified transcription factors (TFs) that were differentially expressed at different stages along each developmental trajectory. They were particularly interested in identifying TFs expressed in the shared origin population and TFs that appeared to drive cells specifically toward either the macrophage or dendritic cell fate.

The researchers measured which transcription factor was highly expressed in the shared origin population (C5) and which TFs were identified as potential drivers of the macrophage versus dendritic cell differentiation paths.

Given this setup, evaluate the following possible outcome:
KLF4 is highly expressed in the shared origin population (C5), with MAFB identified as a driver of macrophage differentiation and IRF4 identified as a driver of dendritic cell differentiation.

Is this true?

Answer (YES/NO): NO